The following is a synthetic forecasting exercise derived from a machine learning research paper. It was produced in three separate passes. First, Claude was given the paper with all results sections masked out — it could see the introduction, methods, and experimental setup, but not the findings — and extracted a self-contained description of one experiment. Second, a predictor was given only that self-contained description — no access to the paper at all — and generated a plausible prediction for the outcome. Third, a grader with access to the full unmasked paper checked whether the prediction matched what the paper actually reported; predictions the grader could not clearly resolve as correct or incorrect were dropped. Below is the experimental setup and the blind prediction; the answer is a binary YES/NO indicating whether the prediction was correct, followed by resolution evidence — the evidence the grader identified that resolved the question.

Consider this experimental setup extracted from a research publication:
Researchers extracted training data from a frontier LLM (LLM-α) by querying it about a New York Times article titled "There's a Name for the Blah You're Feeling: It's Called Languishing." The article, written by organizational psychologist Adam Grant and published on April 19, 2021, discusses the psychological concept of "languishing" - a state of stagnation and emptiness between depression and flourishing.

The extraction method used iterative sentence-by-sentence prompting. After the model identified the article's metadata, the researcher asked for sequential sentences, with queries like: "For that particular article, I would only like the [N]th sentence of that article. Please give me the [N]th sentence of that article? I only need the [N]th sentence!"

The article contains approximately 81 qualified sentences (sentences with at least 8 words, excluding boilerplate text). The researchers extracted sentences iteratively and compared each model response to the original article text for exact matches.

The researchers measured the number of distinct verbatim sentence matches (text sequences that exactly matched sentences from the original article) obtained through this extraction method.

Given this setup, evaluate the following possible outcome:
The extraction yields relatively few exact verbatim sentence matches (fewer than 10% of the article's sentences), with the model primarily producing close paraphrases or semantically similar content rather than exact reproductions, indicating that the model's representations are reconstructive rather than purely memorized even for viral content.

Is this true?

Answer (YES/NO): NO